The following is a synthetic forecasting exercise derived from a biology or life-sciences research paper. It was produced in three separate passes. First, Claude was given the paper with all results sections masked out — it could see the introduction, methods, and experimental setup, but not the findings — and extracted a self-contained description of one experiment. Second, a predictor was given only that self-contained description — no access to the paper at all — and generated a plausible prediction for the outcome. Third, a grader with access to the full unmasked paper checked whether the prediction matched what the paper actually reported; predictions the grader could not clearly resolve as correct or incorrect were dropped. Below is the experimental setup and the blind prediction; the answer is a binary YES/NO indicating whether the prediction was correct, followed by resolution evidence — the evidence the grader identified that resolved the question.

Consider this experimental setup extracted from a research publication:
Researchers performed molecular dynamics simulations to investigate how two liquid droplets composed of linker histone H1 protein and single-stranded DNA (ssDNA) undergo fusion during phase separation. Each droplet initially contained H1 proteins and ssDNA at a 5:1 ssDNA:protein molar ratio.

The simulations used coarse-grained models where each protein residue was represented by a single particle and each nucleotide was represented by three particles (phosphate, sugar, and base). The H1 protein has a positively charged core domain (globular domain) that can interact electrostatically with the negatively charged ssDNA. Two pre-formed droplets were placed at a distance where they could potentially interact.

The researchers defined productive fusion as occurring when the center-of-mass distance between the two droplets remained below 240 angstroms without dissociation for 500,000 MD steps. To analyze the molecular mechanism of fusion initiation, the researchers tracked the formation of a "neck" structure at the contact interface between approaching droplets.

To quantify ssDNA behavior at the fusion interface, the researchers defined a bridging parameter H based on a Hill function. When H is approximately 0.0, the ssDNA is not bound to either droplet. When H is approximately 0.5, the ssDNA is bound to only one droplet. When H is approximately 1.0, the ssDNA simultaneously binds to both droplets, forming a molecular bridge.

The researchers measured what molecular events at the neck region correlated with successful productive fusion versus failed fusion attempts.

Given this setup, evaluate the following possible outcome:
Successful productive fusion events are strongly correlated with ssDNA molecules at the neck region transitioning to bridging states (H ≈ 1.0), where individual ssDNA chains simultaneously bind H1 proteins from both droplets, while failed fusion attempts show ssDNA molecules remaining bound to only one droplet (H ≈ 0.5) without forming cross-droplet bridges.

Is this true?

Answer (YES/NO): YES